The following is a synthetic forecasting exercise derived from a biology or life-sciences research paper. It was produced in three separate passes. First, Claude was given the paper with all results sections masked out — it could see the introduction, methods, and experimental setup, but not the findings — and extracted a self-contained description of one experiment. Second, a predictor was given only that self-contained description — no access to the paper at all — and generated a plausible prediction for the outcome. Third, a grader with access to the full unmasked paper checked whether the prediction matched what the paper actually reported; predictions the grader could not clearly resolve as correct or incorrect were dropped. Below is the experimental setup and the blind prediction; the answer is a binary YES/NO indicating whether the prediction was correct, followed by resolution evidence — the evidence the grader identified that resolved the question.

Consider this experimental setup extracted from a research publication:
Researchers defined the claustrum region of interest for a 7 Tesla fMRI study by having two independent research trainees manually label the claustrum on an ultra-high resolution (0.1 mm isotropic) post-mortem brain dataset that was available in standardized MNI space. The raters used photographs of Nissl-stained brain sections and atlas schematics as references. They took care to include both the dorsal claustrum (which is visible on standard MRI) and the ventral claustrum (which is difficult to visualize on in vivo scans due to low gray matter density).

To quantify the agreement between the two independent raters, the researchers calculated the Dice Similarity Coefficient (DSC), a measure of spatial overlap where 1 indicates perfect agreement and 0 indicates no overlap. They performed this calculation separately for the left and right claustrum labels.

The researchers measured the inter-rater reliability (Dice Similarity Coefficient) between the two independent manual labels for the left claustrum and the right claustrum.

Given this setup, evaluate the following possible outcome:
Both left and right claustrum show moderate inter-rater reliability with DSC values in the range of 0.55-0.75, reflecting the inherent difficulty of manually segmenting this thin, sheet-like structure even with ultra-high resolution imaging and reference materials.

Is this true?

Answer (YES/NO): NO